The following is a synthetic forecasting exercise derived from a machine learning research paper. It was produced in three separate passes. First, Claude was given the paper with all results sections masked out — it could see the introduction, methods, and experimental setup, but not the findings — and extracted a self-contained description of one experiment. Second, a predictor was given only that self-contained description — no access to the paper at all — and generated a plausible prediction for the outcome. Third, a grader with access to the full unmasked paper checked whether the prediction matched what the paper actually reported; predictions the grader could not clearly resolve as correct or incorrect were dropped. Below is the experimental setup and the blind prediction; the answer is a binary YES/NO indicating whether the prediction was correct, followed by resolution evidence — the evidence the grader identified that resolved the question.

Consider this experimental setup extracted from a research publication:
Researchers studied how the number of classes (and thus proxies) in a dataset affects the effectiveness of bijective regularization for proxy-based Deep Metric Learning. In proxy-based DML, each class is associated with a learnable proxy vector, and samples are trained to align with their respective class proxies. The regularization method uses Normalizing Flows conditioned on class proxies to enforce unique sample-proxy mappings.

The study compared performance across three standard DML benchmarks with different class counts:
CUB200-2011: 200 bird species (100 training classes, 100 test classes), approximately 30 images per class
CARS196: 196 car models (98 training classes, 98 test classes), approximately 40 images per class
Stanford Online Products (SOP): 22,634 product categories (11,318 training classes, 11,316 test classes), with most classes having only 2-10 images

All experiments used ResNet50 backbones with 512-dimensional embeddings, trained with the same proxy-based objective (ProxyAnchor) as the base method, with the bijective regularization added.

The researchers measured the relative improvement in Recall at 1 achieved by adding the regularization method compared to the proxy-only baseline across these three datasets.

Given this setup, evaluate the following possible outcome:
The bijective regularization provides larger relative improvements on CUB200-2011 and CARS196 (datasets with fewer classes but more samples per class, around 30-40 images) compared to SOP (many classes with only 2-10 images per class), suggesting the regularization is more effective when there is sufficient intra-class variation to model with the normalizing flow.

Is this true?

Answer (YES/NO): YES